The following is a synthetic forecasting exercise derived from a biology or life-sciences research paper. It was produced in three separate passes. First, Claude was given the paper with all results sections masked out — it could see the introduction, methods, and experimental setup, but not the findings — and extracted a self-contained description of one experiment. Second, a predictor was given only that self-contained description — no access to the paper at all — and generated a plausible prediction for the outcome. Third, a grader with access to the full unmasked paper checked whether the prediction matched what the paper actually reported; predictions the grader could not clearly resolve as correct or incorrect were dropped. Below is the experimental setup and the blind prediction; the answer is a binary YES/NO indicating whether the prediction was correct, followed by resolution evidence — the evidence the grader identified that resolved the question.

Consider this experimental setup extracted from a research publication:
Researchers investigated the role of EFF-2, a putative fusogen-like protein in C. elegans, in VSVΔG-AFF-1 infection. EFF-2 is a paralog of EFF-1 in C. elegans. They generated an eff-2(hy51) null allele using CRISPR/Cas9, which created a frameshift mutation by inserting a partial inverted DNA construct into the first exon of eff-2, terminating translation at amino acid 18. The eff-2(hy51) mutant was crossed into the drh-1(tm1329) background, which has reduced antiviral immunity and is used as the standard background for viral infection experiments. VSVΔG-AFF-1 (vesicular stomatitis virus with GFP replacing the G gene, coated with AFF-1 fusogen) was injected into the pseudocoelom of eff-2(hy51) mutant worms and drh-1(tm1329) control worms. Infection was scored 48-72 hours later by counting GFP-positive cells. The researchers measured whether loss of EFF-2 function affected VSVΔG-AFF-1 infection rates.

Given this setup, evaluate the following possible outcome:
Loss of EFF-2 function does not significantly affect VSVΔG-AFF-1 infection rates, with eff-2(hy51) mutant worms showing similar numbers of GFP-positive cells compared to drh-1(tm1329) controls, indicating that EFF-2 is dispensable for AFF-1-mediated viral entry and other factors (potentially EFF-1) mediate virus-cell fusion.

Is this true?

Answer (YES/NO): YES